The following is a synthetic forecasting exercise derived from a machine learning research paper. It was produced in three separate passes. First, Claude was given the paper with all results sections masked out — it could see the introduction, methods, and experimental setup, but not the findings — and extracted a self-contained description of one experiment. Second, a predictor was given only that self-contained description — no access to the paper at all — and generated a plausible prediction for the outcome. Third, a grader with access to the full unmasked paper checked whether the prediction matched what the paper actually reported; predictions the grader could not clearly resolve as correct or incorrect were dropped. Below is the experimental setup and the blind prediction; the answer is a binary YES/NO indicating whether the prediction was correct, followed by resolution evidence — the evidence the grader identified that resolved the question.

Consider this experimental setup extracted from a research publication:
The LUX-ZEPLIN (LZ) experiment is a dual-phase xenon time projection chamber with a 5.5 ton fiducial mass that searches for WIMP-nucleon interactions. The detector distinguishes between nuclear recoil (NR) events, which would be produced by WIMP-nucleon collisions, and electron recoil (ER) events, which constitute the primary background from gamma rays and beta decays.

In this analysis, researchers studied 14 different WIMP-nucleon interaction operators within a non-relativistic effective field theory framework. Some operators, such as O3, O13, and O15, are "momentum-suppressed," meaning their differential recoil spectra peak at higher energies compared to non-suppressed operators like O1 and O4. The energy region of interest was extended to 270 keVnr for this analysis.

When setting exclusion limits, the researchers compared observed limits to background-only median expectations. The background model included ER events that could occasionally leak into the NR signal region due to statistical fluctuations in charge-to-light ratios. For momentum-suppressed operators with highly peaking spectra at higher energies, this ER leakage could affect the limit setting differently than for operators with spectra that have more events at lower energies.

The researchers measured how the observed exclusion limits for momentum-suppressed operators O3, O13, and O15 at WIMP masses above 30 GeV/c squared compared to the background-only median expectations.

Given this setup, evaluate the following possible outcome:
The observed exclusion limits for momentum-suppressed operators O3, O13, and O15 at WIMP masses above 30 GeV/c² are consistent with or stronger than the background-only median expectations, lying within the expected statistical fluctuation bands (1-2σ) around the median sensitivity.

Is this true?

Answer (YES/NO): NO